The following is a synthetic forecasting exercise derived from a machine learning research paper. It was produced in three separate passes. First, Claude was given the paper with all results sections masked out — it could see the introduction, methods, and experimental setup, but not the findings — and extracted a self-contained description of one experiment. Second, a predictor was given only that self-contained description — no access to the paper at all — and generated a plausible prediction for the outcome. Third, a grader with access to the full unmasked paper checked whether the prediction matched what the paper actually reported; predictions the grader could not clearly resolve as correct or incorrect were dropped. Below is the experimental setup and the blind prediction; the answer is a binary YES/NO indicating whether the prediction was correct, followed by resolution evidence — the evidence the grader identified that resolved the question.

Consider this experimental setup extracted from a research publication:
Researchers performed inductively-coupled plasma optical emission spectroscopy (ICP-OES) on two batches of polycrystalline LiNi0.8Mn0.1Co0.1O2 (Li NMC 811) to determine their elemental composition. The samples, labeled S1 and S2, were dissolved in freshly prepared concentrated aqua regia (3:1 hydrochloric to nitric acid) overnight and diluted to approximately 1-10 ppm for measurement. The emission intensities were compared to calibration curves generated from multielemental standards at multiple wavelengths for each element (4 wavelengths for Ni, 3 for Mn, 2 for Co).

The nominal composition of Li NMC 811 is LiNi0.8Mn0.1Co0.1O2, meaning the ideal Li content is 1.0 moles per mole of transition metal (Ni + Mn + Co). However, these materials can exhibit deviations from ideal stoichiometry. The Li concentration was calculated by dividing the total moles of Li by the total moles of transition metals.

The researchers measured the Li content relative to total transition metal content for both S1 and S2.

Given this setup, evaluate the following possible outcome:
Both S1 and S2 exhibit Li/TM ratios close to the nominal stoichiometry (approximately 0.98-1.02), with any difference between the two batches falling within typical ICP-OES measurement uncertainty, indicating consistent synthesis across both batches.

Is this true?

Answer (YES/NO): NO